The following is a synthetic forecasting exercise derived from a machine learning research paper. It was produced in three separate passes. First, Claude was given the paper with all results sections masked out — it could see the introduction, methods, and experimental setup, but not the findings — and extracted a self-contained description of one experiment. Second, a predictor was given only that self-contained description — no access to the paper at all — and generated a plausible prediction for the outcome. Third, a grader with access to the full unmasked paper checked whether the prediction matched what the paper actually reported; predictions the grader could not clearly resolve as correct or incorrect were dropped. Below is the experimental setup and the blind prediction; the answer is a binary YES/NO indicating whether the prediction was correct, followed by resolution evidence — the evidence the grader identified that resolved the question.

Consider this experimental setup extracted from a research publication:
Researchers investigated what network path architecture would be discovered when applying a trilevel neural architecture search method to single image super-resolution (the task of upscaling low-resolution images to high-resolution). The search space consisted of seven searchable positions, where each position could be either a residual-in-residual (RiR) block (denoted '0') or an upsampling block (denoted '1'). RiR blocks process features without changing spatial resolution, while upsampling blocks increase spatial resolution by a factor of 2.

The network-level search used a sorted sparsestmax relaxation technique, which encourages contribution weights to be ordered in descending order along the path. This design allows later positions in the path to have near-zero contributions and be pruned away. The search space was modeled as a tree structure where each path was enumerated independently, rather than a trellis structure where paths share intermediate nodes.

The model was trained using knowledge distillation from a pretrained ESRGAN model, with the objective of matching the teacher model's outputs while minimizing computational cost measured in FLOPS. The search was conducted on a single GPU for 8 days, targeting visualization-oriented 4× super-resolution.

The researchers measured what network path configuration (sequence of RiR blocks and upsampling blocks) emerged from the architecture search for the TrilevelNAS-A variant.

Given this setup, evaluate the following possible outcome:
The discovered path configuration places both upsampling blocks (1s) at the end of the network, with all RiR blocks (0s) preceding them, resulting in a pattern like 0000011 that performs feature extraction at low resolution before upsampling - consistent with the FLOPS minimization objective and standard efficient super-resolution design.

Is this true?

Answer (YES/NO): NO